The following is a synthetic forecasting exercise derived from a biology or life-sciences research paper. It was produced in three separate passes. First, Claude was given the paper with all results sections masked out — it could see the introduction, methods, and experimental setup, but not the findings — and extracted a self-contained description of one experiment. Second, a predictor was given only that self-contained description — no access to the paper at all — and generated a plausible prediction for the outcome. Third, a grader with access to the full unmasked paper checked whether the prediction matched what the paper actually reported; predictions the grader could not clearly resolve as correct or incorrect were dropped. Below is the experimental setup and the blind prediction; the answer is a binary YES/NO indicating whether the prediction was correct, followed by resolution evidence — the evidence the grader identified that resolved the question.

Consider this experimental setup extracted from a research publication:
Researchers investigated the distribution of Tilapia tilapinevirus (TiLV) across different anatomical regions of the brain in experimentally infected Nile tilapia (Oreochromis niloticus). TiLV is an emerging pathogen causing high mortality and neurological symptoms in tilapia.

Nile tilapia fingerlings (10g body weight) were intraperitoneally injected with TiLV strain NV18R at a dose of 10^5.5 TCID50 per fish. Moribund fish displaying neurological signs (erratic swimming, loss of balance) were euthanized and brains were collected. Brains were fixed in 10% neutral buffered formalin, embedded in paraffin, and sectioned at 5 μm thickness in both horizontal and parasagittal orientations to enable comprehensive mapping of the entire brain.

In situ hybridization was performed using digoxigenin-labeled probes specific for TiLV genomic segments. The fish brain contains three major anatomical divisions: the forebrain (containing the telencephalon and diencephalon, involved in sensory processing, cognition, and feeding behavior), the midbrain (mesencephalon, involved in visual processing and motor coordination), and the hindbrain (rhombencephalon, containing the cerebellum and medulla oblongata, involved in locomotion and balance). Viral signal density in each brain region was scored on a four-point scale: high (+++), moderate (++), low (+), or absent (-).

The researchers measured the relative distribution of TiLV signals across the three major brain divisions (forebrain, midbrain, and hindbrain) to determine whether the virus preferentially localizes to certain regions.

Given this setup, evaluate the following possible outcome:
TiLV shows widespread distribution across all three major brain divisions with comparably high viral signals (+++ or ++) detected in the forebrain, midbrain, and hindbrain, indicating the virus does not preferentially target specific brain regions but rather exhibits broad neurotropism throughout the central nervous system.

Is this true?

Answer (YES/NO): NO